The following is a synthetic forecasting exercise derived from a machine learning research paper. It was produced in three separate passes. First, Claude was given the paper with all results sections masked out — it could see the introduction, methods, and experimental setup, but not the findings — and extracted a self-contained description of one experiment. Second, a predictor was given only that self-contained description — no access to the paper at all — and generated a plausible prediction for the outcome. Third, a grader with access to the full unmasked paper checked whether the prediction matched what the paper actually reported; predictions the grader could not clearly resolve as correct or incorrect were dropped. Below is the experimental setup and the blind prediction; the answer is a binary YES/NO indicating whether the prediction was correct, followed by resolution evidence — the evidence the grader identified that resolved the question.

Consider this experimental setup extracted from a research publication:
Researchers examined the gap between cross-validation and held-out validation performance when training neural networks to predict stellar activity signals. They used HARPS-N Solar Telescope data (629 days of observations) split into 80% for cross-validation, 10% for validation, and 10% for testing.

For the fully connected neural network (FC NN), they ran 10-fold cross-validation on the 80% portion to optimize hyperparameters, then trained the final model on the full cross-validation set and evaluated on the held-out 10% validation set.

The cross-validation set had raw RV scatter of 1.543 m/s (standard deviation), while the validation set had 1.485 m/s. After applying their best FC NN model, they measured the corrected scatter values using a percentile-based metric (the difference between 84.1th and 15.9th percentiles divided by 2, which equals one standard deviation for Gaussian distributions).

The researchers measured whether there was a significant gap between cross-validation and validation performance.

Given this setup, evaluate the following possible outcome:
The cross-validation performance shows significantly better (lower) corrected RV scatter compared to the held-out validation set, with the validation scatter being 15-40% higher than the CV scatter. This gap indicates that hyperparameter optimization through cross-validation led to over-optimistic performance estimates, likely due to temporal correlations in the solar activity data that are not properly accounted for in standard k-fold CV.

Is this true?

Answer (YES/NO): NO